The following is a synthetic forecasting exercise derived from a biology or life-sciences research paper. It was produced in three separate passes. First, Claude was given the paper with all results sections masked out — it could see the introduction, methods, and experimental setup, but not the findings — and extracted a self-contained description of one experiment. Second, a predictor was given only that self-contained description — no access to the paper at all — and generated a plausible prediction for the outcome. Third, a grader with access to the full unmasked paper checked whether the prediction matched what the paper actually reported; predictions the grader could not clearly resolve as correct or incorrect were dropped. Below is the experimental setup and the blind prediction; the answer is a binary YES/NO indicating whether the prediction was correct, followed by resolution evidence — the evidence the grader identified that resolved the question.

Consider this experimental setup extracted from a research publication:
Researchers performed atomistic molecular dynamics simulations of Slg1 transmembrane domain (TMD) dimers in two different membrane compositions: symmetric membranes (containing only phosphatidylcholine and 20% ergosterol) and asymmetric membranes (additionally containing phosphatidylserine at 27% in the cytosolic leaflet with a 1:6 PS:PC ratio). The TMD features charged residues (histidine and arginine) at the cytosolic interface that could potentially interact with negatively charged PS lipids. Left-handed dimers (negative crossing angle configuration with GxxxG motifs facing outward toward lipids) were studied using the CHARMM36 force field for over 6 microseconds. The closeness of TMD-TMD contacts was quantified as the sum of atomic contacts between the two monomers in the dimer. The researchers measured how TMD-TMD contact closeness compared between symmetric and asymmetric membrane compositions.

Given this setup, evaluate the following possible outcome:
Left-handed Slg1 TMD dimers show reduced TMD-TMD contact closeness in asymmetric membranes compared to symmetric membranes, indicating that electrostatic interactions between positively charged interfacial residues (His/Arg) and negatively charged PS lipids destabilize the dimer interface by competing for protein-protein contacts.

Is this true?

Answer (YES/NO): NO